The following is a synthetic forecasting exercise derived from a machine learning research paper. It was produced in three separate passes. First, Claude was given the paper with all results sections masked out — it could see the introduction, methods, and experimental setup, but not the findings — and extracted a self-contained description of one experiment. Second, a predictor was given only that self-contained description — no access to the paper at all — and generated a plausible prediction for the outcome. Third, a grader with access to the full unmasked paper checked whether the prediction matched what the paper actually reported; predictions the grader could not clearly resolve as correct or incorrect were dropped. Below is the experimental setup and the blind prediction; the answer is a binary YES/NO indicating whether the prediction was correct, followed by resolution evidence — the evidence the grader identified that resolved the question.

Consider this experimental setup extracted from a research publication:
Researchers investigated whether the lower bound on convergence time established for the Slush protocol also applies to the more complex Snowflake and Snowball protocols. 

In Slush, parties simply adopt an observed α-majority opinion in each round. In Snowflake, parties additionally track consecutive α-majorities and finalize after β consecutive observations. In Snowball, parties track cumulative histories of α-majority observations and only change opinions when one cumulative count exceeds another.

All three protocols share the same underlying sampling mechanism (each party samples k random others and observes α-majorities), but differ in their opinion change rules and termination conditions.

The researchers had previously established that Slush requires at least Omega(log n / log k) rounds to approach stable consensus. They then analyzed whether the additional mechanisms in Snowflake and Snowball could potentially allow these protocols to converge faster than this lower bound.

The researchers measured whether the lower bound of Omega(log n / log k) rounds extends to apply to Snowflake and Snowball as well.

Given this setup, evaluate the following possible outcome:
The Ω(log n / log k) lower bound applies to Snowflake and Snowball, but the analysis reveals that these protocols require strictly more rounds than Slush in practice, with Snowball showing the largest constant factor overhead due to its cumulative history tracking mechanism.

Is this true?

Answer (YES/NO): NO